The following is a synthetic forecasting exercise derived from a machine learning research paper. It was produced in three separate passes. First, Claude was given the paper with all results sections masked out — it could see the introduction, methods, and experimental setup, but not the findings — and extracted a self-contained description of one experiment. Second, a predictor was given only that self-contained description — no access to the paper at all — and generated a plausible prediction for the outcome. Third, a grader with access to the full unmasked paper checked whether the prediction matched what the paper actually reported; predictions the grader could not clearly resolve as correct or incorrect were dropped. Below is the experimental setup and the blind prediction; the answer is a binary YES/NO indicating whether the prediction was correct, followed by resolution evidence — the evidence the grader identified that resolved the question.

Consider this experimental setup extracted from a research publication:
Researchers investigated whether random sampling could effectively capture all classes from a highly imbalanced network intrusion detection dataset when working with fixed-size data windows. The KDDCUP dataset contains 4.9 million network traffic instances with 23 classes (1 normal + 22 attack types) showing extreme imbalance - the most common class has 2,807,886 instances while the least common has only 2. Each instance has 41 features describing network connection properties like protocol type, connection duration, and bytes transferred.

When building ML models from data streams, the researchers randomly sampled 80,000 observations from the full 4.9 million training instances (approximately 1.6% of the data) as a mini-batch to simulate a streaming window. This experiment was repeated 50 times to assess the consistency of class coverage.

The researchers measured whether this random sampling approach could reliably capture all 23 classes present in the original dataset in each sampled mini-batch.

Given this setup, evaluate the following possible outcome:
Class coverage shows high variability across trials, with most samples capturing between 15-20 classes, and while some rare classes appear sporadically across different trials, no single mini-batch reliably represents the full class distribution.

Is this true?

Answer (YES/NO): NO